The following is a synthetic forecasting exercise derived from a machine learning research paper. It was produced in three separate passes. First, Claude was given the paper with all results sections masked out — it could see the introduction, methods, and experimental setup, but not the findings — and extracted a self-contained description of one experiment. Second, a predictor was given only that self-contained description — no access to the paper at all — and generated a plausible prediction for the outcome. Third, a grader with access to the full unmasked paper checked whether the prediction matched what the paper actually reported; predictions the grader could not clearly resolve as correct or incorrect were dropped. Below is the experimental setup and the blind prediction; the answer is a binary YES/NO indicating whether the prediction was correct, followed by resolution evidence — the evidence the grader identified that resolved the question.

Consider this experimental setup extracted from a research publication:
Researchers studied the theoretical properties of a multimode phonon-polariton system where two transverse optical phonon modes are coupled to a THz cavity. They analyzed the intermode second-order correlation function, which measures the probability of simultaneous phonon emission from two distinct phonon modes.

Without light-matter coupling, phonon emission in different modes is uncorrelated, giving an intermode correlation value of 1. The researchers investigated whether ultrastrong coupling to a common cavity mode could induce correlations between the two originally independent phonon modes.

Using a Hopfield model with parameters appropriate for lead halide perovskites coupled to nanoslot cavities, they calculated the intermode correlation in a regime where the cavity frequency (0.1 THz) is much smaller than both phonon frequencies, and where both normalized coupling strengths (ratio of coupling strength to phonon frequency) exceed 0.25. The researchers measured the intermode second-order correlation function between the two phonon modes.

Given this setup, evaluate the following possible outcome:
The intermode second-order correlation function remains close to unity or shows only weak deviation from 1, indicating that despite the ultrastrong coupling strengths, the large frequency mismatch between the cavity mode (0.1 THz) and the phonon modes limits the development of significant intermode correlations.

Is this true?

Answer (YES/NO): NO